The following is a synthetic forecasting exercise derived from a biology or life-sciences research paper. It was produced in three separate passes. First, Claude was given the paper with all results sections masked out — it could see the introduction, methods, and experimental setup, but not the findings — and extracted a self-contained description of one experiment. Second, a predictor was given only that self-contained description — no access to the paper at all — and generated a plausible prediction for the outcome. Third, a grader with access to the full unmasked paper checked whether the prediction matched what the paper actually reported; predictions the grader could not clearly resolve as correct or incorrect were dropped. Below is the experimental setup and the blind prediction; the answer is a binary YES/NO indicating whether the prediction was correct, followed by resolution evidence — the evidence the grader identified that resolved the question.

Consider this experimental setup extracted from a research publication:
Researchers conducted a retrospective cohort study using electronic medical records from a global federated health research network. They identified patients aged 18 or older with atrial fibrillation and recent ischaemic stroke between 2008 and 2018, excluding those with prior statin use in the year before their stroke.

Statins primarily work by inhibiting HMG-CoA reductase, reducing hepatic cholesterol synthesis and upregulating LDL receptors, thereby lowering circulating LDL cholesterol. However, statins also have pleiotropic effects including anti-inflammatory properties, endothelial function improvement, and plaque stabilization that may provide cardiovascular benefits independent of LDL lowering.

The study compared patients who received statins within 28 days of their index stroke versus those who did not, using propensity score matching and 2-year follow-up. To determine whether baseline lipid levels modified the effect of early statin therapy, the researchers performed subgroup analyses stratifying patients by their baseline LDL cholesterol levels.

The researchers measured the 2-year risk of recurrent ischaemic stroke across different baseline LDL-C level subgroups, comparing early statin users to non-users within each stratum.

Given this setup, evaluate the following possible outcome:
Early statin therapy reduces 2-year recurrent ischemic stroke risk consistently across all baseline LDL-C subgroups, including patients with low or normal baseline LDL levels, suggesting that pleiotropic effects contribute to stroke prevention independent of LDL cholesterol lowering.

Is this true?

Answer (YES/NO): NO